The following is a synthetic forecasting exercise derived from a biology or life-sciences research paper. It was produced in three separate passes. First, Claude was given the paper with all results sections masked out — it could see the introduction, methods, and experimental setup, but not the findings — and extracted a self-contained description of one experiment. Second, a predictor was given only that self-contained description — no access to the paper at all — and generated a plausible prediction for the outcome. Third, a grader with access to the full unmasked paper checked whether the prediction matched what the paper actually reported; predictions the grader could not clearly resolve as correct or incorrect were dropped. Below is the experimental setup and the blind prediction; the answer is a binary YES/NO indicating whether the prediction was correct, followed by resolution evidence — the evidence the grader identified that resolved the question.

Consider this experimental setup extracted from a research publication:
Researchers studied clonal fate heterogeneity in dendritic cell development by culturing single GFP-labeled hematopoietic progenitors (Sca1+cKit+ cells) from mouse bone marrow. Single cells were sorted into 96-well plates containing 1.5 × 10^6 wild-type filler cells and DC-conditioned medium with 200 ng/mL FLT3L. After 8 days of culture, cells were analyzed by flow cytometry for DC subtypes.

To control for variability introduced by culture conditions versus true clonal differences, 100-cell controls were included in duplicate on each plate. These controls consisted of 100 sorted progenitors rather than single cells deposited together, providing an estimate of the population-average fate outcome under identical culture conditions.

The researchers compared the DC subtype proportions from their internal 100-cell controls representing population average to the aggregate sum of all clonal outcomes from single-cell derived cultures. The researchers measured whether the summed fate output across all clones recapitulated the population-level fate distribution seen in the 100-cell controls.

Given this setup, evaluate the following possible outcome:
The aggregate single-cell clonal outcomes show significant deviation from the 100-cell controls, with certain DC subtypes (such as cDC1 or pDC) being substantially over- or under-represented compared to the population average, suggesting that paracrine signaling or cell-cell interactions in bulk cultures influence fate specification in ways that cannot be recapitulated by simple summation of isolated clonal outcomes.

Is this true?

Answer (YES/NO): NO